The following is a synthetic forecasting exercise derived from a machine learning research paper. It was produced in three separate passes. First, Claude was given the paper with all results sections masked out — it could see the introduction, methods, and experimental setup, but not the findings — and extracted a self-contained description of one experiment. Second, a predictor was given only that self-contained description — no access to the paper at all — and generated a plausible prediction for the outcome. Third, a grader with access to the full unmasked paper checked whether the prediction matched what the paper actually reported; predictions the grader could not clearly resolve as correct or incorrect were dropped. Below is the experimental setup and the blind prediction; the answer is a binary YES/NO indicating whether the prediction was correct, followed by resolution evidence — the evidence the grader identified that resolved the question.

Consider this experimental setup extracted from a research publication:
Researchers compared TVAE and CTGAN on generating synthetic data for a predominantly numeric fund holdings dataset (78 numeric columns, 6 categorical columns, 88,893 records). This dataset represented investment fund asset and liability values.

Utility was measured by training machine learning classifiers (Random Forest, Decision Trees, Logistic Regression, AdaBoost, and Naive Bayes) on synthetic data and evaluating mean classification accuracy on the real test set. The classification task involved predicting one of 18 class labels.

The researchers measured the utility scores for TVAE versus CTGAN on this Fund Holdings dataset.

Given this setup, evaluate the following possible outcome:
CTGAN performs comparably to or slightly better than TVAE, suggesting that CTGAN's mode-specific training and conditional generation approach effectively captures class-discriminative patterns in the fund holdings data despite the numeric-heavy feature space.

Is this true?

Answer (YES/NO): NO